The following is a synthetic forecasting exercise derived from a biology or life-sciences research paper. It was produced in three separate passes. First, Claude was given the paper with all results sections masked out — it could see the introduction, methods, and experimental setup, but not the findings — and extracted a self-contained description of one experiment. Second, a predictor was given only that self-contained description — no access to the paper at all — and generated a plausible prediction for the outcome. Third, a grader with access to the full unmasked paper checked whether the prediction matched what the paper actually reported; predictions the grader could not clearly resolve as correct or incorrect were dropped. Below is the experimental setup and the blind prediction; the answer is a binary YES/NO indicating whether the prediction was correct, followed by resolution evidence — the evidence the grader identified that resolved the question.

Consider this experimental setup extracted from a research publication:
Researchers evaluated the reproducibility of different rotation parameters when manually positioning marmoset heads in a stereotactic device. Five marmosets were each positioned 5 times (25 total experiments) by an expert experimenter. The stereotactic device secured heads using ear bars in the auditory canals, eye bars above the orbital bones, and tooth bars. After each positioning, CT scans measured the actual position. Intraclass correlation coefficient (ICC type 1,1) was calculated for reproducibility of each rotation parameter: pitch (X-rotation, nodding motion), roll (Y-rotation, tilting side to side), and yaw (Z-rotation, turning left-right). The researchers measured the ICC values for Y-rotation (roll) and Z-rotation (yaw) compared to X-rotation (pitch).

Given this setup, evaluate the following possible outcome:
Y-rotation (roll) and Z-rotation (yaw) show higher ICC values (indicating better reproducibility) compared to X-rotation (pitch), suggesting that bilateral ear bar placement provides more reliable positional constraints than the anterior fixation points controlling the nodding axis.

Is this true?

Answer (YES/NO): YES